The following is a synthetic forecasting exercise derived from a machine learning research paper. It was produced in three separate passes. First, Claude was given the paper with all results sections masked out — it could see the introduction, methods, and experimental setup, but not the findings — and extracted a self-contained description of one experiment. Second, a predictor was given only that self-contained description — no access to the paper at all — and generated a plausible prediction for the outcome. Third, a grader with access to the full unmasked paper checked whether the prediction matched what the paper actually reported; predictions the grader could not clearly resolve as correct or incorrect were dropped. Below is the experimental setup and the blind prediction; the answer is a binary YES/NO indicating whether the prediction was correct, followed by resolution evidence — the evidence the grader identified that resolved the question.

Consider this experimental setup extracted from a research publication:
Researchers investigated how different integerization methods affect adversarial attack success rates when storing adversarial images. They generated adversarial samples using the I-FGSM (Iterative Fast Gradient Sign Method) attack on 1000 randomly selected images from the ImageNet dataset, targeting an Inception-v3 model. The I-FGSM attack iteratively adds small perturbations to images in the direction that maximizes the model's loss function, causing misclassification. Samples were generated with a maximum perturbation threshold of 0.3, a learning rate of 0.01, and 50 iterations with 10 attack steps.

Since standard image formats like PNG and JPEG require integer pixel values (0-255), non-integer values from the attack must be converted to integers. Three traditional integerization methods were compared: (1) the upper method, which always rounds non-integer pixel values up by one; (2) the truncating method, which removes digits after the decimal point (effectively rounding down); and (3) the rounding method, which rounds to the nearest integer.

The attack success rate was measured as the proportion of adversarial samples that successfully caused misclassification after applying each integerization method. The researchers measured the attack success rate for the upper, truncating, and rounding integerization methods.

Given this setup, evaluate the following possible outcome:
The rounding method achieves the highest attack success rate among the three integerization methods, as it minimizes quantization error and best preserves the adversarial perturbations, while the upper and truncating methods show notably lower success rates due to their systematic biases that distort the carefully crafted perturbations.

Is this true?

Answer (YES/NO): NO